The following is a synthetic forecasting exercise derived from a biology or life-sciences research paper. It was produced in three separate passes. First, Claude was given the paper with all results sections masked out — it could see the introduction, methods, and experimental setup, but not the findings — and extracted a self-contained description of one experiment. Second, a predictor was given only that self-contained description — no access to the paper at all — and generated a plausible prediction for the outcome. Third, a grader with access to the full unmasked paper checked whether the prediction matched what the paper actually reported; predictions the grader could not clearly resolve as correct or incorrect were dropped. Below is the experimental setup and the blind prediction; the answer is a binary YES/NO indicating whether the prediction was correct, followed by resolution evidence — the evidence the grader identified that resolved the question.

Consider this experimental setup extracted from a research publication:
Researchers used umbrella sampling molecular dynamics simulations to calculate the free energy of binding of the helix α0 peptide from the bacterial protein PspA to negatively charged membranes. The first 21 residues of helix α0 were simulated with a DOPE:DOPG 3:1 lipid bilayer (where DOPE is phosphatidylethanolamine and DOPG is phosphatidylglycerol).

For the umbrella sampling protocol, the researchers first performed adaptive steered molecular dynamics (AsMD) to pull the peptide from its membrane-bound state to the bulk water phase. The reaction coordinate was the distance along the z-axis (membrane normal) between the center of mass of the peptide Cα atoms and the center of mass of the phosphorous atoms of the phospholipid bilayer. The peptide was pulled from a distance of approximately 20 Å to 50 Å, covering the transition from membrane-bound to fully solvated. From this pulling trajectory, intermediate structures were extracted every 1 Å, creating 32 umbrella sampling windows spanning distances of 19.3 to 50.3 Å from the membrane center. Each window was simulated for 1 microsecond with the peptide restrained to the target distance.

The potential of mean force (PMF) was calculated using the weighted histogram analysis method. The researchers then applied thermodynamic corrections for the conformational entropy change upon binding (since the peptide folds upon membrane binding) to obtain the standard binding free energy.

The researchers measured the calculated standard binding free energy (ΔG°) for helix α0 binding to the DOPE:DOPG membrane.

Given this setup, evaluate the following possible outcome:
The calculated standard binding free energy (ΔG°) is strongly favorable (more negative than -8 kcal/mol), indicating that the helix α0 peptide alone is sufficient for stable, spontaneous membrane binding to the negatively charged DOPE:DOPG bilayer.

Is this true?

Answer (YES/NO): NO